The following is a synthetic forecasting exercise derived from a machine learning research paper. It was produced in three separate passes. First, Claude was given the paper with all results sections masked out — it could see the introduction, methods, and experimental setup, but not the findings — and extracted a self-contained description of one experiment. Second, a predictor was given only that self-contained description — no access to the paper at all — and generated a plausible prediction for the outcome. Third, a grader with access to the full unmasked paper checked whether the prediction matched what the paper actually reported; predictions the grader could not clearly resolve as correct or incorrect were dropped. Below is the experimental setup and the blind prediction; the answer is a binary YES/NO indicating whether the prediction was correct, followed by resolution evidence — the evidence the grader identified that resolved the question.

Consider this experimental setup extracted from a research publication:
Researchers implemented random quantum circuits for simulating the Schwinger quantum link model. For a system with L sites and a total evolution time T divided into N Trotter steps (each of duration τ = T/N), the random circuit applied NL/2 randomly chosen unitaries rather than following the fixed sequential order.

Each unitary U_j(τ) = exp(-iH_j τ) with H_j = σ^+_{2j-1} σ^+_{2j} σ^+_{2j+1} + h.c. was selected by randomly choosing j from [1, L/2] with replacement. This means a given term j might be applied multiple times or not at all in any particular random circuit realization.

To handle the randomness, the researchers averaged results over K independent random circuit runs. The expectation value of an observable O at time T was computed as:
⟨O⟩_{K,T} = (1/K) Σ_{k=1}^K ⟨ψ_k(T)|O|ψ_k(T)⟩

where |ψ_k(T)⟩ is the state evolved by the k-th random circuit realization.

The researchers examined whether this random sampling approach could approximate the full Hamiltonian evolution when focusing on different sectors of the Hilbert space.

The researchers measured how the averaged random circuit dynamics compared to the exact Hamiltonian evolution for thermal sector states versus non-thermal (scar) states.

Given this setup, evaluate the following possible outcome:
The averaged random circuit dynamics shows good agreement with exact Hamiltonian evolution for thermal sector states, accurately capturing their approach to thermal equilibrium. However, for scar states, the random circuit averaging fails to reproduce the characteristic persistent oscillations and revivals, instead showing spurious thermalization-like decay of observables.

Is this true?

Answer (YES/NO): YES